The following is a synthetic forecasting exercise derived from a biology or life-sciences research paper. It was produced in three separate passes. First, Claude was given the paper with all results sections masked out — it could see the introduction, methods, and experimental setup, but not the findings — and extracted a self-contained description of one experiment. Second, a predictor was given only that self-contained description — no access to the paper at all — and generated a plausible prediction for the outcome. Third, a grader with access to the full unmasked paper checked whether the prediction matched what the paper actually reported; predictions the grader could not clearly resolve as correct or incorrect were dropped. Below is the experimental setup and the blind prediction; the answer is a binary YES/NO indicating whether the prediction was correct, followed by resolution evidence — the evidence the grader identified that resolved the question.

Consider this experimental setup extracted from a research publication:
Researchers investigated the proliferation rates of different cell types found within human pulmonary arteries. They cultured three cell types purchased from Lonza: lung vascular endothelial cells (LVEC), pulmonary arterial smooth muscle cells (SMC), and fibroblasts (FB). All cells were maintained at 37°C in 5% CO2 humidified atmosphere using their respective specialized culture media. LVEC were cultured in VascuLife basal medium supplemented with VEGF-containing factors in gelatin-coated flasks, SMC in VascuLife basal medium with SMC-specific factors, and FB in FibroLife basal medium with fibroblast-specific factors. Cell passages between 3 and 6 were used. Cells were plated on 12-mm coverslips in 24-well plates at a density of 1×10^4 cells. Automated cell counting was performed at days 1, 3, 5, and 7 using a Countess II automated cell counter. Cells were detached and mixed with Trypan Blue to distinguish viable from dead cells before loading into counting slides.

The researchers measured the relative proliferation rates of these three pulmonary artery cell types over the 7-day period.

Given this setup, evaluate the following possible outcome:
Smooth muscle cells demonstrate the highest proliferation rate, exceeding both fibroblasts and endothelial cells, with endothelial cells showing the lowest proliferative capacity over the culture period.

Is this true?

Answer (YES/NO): NO